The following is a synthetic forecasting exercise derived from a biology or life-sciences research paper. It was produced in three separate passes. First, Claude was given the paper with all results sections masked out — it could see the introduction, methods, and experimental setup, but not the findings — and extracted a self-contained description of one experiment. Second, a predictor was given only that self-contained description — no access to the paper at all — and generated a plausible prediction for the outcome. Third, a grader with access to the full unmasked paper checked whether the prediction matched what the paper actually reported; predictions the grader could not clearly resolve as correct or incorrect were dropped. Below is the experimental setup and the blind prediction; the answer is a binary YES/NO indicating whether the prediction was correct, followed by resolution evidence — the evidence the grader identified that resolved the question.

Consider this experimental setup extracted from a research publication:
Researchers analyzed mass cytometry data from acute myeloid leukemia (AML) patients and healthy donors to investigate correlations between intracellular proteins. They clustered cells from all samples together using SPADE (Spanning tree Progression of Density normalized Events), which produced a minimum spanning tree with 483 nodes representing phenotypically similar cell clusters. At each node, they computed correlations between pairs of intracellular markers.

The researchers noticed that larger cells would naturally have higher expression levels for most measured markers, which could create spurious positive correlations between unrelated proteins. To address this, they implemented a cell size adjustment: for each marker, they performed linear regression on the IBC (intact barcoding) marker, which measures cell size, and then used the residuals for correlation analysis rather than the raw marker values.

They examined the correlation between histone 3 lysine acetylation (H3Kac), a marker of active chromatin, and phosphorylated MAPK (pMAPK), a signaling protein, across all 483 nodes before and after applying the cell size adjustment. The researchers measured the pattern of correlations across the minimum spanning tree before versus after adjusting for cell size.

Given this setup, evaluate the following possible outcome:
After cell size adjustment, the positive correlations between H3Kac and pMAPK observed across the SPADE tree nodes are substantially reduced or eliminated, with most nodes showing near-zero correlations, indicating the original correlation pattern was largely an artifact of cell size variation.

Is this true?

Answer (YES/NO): YES